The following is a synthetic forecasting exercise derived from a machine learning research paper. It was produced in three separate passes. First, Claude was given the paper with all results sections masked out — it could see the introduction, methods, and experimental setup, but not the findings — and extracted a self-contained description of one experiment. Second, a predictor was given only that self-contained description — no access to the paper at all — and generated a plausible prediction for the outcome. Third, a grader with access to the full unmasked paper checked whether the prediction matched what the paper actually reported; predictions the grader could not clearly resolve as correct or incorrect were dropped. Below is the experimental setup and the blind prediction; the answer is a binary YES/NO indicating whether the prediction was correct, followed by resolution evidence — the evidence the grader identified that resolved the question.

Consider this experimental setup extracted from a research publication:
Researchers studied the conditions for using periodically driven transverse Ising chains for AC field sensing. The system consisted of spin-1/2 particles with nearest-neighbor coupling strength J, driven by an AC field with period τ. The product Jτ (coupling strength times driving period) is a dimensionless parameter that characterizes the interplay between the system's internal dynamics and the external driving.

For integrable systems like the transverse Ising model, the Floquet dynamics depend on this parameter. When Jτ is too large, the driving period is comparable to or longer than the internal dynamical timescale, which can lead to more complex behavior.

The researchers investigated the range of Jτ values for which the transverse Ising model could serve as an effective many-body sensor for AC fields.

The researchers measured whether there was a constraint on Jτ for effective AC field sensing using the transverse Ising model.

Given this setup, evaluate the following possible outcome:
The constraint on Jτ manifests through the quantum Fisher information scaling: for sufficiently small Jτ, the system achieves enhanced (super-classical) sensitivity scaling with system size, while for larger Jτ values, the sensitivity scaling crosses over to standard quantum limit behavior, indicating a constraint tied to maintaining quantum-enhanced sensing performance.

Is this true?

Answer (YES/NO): NO